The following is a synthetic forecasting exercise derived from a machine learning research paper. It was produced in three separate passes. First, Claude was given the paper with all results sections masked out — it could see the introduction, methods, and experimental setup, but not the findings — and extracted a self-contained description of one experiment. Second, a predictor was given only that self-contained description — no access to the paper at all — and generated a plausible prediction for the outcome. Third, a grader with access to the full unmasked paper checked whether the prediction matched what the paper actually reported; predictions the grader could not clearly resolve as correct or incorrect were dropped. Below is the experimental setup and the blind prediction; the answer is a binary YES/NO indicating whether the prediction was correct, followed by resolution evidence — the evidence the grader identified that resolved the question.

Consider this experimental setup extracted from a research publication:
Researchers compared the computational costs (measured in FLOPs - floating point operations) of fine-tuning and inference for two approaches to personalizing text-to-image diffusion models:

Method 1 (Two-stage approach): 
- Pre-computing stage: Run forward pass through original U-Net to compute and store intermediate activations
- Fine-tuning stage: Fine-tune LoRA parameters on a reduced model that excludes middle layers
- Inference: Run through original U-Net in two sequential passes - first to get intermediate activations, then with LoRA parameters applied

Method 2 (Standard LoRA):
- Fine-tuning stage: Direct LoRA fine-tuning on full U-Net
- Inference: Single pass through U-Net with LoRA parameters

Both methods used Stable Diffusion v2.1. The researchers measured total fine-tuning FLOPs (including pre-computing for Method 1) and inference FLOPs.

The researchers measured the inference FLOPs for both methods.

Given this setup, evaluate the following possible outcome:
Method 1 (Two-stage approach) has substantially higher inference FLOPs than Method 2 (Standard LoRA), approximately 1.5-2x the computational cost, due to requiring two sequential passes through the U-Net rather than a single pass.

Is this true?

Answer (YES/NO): NO